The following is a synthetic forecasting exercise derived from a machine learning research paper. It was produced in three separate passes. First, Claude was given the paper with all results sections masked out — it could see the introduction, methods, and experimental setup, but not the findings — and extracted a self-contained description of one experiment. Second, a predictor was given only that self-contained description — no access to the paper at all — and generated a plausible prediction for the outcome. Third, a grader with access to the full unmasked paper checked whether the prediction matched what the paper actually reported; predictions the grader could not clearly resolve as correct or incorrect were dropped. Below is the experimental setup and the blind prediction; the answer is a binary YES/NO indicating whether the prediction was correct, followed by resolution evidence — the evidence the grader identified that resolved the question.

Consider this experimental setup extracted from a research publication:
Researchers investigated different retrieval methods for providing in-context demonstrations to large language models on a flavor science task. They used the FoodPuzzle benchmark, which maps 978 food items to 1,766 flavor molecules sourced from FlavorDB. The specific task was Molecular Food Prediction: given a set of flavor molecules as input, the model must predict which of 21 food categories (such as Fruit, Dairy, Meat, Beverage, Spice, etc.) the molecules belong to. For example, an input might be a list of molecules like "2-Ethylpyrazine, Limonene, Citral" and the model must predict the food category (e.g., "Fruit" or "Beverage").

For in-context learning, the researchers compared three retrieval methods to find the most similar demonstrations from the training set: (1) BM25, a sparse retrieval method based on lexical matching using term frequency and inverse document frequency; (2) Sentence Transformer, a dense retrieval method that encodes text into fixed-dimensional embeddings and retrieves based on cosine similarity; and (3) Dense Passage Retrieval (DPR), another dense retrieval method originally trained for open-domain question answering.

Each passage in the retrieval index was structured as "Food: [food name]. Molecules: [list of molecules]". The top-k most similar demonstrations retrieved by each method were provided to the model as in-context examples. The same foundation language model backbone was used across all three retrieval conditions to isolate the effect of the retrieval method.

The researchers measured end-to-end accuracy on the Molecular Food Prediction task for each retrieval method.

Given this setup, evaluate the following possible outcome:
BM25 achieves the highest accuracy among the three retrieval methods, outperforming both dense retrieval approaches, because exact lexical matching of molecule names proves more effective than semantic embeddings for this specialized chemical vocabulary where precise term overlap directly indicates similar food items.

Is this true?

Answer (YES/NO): YES